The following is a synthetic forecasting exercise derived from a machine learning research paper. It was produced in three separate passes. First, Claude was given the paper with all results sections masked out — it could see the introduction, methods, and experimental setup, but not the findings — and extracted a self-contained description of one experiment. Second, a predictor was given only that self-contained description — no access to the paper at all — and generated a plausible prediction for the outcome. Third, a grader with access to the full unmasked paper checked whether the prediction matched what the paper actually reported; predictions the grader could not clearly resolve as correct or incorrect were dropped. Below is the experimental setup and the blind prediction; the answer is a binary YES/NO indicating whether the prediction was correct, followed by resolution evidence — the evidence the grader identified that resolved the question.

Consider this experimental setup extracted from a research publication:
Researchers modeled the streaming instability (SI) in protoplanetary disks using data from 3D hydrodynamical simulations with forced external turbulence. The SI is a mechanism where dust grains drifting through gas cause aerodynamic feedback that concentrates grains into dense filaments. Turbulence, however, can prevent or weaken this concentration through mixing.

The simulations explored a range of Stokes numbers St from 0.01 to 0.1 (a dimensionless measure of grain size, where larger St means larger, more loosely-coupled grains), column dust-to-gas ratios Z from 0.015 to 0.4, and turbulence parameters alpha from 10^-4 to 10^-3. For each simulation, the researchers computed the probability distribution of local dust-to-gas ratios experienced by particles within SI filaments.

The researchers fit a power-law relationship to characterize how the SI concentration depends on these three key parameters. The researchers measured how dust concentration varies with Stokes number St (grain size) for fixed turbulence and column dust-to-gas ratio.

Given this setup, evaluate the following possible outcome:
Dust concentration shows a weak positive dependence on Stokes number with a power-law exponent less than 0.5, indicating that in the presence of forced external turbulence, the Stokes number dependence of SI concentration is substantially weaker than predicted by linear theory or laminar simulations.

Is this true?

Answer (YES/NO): NO